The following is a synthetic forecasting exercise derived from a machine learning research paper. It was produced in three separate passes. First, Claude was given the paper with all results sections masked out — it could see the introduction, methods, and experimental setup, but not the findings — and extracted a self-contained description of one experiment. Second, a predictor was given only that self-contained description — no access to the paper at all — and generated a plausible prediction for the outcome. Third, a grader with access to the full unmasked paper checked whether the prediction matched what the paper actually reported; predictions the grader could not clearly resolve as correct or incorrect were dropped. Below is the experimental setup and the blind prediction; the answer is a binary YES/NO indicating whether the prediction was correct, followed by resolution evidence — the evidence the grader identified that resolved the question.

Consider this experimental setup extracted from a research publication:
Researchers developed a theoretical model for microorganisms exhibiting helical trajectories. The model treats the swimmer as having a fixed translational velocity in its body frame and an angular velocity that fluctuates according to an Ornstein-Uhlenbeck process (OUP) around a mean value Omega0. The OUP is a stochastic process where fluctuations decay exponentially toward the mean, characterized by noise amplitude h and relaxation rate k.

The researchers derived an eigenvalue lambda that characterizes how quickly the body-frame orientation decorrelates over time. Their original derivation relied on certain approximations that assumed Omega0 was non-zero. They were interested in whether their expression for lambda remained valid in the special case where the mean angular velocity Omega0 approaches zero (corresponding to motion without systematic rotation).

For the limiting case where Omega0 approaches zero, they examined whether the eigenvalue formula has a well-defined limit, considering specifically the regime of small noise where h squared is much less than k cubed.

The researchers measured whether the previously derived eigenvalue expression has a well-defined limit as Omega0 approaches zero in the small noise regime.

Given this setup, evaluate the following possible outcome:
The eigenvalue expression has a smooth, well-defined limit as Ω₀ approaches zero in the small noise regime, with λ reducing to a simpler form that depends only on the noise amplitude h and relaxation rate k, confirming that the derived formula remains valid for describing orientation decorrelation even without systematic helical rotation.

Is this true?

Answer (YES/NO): YES